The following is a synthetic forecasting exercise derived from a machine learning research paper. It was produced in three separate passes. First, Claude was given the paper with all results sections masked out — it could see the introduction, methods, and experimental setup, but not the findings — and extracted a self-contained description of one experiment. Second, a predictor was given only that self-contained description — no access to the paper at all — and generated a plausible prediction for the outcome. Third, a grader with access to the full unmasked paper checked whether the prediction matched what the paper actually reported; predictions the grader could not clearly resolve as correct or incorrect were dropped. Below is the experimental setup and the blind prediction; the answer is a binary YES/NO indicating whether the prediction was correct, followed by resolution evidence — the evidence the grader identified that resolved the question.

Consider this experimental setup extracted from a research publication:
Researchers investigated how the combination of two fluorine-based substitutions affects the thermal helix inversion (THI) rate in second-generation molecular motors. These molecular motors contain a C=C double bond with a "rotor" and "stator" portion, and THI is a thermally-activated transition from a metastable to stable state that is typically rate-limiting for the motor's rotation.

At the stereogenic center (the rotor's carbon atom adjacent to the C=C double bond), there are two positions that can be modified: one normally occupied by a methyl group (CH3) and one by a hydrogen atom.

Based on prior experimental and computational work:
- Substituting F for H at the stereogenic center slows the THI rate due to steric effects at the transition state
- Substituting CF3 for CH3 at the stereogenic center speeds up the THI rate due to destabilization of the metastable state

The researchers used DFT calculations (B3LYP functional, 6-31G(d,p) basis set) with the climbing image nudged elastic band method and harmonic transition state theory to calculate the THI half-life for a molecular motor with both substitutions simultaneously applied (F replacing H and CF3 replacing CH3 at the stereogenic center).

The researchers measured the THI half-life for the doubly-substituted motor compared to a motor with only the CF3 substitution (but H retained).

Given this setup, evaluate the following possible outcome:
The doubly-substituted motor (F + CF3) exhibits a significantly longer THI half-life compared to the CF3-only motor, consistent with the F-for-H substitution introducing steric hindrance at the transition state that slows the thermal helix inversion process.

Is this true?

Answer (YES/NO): YES